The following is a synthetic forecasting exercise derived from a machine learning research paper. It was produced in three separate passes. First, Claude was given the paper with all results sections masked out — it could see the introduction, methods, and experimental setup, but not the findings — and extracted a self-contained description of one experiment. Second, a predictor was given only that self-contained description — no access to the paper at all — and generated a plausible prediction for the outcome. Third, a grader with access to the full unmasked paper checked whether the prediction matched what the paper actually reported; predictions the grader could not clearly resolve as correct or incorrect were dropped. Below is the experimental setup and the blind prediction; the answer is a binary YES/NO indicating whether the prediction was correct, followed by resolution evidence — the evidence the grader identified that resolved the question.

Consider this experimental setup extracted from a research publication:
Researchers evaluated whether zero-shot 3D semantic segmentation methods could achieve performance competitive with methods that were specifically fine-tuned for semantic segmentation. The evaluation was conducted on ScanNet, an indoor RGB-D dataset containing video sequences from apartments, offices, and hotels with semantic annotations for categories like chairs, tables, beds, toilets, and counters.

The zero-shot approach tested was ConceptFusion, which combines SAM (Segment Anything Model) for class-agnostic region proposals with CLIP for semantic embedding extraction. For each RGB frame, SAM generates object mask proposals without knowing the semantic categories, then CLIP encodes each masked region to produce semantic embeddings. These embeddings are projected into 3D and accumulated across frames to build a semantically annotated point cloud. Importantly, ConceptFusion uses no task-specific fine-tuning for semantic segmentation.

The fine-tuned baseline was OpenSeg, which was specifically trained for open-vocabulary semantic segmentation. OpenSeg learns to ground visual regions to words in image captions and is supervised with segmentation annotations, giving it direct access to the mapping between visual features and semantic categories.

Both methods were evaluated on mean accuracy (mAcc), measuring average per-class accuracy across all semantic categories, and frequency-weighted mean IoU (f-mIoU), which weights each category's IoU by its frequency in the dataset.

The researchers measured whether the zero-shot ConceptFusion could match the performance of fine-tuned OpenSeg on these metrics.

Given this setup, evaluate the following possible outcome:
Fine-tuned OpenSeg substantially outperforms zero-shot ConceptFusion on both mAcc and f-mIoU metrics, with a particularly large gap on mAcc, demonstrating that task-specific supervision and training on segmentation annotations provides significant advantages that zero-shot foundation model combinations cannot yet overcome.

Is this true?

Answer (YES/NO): NO